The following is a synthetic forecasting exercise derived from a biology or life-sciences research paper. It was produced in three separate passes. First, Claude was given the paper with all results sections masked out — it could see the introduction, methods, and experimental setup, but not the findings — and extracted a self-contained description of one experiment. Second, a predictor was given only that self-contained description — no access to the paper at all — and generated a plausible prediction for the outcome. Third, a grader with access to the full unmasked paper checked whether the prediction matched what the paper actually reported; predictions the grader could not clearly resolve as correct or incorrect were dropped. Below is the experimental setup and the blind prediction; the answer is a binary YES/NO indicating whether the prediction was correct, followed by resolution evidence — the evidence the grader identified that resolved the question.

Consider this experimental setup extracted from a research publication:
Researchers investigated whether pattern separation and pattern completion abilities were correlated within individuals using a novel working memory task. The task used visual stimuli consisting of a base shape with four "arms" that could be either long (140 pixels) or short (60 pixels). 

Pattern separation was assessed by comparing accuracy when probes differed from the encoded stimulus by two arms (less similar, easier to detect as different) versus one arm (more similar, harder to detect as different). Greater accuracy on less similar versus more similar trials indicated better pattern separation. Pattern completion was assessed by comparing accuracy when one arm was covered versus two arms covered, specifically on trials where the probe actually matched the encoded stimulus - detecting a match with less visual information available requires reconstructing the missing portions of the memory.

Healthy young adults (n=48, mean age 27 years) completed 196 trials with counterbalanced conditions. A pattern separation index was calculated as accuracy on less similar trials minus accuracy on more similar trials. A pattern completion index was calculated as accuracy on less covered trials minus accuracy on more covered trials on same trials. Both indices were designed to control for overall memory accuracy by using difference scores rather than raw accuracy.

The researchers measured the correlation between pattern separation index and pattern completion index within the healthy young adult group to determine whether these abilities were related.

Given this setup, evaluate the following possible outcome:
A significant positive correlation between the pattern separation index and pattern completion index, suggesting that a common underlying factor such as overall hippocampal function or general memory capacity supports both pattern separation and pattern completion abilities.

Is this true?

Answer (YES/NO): NO